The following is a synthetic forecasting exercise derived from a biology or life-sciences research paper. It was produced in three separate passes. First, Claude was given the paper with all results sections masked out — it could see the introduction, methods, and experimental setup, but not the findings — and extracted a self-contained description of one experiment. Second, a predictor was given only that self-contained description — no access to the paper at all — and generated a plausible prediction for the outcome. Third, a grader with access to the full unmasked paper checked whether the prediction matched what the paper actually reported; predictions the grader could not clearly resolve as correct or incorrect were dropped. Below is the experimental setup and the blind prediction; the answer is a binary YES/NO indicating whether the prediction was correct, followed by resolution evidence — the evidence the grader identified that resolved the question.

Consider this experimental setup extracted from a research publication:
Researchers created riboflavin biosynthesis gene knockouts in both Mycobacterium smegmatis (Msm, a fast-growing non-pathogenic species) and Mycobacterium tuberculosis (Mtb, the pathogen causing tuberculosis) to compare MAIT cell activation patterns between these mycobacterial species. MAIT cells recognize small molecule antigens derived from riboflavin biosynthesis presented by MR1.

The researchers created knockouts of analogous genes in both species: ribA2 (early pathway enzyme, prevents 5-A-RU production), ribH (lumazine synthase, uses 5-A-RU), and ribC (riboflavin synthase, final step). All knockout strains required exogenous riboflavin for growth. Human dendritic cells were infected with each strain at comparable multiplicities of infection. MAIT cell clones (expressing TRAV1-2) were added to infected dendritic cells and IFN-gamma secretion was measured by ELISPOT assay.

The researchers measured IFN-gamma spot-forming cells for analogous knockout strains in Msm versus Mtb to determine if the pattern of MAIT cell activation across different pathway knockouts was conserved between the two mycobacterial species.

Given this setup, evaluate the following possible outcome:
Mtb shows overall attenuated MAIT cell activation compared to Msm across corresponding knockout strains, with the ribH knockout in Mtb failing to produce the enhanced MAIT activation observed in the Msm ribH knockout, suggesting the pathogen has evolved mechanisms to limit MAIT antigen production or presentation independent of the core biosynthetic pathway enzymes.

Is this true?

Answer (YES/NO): NO